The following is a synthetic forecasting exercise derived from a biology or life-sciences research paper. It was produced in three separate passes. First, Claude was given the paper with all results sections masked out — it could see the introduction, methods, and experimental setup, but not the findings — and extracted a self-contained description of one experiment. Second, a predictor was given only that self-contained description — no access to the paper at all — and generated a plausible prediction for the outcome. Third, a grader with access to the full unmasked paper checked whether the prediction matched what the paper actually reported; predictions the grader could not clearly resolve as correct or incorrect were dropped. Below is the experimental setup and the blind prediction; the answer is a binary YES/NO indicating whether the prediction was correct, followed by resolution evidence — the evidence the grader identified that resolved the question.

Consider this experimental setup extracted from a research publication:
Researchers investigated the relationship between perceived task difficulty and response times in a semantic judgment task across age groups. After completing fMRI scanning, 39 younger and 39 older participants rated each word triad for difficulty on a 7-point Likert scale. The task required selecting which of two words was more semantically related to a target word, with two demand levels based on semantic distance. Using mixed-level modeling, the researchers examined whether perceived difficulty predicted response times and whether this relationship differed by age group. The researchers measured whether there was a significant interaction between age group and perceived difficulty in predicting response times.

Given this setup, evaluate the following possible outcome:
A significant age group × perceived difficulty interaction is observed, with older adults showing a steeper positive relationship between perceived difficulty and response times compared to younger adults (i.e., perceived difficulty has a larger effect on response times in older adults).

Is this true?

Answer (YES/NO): NO